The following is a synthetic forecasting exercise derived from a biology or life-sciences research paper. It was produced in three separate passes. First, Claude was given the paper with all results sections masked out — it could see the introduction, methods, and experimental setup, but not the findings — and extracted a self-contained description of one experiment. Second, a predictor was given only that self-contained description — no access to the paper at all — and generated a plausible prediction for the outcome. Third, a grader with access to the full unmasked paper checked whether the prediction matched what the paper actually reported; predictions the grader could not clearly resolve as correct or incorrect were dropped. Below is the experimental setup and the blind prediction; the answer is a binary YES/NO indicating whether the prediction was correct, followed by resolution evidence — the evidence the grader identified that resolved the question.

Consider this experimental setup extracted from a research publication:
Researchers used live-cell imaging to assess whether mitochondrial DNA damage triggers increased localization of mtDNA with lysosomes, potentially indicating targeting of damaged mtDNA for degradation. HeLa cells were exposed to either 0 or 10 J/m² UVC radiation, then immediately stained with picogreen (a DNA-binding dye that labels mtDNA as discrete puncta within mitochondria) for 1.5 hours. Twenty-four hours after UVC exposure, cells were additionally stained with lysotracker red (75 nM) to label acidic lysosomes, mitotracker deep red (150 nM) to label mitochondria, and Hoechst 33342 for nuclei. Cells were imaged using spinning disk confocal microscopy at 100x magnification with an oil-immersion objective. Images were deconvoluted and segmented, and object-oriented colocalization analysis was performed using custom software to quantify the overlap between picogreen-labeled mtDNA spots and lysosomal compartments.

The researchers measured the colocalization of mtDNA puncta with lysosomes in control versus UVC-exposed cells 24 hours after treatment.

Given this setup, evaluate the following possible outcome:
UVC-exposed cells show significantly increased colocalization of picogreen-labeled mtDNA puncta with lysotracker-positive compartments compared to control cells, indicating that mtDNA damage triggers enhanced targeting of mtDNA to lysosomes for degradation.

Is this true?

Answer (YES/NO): YES